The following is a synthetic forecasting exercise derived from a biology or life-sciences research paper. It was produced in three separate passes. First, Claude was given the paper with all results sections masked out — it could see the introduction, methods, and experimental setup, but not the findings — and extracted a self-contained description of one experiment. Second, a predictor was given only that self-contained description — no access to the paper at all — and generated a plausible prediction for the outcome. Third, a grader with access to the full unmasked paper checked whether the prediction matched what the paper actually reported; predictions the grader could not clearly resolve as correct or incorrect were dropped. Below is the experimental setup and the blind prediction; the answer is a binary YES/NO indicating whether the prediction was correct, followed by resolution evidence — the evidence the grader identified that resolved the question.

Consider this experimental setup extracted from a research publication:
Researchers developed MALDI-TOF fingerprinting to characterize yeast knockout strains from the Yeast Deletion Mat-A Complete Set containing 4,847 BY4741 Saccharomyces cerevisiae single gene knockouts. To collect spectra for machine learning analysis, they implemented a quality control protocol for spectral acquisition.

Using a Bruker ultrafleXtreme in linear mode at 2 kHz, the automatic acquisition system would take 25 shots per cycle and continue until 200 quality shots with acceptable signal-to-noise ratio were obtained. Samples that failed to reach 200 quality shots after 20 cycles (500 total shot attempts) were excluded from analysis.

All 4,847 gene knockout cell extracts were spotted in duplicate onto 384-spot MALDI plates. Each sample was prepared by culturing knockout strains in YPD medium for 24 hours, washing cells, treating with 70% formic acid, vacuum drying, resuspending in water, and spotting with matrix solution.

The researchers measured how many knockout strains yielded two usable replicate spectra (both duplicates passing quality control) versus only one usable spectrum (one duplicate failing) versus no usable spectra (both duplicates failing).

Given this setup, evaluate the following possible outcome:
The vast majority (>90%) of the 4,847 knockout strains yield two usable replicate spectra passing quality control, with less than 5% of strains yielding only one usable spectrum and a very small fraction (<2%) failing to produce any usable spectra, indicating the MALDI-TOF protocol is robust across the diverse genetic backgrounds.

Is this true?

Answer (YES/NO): NO